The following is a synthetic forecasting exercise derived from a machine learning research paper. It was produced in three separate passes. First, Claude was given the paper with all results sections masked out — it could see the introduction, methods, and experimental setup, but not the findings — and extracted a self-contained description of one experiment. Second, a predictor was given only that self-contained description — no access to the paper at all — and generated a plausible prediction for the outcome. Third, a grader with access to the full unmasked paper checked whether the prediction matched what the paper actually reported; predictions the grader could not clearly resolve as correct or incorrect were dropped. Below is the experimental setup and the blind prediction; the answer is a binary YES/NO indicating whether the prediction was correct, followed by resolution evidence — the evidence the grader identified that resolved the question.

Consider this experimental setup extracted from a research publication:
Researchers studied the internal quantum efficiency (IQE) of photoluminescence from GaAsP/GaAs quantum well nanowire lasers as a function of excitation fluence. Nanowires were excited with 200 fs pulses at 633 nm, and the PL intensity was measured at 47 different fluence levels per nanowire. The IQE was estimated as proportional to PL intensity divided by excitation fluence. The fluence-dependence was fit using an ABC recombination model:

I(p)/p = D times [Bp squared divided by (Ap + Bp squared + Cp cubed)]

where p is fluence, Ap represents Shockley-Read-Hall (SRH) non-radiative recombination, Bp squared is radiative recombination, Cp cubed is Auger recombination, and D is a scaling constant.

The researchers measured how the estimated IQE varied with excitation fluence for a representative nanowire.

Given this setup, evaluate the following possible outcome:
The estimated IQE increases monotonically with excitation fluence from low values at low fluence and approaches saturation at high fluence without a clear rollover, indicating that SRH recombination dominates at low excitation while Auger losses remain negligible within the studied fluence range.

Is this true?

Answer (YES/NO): NO